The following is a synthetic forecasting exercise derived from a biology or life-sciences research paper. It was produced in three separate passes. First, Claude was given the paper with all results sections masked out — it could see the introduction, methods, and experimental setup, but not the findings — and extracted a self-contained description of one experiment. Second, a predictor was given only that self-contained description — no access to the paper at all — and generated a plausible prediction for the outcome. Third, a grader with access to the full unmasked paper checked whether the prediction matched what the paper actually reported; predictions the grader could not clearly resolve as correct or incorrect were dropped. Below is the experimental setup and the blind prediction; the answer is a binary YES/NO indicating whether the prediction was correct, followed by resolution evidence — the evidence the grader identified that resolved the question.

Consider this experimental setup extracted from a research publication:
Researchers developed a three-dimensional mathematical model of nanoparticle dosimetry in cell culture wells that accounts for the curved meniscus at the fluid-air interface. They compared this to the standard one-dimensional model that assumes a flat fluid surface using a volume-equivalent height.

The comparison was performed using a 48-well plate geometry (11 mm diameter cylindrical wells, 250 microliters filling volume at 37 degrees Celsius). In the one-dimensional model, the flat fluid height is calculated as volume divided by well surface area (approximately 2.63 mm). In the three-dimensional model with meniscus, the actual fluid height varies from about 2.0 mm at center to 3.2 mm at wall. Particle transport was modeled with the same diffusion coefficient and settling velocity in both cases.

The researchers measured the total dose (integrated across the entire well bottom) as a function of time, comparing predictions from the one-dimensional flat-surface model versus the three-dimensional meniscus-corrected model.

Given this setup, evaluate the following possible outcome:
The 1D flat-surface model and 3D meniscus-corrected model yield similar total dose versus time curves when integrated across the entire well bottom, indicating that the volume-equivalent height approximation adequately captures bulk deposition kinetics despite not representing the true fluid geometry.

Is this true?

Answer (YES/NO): YES